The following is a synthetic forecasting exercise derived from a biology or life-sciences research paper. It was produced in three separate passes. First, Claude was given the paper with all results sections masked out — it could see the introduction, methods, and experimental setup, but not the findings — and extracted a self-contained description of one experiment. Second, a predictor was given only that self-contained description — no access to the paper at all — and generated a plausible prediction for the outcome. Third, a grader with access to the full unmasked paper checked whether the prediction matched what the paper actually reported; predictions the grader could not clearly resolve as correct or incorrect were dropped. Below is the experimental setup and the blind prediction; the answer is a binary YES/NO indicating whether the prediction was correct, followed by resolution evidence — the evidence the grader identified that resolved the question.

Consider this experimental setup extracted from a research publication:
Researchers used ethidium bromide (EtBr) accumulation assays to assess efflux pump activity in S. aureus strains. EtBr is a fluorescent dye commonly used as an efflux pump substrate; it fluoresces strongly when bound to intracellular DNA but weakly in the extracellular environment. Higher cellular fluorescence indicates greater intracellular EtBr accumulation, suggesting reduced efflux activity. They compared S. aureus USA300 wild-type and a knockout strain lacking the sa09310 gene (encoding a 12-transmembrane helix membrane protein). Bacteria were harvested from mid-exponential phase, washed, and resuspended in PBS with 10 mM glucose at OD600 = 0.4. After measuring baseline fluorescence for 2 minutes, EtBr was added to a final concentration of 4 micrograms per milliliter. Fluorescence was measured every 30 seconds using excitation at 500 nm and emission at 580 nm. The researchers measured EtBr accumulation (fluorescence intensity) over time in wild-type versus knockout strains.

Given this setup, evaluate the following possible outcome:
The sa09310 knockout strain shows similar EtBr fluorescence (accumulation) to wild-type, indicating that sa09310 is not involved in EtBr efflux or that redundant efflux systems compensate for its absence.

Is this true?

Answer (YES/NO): YES